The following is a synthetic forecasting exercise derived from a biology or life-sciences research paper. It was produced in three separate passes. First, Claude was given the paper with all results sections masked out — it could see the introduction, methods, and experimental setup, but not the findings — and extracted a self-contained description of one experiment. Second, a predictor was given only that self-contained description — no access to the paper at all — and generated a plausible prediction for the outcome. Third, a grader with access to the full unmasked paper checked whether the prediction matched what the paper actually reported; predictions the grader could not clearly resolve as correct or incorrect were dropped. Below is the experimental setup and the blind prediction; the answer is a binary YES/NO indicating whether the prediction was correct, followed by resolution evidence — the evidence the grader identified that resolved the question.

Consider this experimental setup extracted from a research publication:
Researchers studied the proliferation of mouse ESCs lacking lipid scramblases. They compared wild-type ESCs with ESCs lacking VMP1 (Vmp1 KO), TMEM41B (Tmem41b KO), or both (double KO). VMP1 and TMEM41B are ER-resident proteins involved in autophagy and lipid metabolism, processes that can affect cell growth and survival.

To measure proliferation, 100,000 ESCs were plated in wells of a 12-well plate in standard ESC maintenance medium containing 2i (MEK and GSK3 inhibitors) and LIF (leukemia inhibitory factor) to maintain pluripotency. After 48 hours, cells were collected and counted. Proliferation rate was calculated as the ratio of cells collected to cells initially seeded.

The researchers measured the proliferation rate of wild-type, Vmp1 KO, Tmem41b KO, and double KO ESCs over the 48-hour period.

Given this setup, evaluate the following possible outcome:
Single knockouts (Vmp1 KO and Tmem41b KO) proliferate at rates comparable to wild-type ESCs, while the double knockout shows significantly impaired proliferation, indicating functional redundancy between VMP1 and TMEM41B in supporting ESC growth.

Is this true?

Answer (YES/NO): NO